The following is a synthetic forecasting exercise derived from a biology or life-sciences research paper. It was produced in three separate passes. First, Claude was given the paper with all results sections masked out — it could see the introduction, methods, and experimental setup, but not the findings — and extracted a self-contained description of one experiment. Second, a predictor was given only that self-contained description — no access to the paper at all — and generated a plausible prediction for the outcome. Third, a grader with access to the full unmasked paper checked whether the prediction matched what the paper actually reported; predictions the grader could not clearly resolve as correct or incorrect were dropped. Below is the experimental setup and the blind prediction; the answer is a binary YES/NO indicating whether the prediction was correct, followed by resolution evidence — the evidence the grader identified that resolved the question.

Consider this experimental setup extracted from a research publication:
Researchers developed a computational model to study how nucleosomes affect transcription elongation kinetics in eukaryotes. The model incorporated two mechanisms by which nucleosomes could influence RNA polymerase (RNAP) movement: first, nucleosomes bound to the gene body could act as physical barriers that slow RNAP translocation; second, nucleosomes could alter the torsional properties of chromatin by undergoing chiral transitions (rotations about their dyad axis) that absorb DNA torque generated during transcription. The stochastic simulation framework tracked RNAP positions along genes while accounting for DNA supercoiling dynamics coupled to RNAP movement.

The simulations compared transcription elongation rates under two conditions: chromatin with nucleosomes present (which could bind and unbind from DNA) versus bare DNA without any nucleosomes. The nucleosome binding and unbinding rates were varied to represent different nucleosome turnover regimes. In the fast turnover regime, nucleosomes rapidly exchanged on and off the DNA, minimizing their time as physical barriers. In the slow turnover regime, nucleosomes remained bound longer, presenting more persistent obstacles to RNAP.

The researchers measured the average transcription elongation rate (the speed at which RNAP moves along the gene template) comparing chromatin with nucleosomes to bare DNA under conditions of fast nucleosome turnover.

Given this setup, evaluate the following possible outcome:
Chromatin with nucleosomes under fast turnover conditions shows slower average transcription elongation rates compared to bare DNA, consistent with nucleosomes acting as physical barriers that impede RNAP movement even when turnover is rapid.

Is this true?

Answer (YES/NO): NO